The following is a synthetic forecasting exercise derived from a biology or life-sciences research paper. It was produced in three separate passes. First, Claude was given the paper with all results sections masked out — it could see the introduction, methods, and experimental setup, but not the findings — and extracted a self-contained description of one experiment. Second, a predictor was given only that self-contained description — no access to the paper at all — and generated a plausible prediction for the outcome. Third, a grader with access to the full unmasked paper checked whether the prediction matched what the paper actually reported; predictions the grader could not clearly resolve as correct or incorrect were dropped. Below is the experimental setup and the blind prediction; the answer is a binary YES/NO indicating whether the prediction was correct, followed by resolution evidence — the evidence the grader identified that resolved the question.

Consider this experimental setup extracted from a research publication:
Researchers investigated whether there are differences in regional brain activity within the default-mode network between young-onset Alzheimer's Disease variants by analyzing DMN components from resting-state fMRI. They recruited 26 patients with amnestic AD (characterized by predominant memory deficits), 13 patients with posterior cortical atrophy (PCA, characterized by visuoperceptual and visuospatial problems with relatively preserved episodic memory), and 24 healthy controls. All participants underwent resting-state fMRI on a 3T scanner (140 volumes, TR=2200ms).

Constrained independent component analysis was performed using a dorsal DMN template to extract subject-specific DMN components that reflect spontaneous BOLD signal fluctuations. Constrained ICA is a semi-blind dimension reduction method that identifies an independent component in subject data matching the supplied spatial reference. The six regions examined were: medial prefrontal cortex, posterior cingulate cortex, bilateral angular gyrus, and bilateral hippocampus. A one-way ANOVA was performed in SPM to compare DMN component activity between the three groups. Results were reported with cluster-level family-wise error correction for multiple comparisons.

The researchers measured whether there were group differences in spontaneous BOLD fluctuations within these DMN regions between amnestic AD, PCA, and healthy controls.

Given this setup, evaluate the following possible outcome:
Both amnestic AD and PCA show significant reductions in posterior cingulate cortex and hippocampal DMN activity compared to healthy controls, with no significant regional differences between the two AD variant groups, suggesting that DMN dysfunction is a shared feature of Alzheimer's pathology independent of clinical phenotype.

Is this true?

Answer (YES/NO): NO